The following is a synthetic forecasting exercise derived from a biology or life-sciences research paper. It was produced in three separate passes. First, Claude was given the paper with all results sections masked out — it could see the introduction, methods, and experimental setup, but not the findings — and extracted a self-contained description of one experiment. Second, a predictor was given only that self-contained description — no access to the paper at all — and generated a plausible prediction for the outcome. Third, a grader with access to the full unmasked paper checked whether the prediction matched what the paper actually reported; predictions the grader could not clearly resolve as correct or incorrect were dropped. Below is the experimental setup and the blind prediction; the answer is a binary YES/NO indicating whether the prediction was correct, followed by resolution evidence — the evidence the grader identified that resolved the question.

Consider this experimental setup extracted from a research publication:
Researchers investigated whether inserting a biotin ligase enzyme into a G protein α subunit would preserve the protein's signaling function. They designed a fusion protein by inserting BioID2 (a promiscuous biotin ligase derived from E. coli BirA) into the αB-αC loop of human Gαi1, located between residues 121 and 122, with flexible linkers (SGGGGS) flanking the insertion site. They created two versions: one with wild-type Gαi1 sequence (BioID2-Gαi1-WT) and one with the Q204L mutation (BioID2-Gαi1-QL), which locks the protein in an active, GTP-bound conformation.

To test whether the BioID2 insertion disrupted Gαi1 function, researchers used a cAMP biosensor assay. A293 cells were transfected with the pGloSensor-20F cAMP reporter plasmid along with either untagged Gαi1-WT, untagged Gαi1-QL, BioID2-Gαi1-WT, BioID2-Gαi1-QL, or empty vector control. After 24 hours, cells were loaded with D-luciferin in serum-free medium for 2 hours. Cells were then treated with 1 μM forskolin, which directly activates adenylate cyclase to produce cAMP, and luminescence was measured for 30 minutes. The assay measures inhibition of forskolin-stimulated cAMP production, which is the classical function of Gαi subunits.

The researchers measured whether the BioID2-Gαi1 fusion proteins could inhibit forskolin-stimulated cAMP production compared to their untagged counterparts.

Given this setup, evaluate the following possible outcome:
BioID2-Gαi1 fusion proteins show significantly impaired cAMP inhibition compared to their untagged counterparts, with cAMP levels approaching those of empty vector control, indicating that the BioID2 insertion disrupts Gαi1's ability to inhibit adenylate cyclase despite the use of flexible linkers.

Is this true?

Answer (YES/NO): NO